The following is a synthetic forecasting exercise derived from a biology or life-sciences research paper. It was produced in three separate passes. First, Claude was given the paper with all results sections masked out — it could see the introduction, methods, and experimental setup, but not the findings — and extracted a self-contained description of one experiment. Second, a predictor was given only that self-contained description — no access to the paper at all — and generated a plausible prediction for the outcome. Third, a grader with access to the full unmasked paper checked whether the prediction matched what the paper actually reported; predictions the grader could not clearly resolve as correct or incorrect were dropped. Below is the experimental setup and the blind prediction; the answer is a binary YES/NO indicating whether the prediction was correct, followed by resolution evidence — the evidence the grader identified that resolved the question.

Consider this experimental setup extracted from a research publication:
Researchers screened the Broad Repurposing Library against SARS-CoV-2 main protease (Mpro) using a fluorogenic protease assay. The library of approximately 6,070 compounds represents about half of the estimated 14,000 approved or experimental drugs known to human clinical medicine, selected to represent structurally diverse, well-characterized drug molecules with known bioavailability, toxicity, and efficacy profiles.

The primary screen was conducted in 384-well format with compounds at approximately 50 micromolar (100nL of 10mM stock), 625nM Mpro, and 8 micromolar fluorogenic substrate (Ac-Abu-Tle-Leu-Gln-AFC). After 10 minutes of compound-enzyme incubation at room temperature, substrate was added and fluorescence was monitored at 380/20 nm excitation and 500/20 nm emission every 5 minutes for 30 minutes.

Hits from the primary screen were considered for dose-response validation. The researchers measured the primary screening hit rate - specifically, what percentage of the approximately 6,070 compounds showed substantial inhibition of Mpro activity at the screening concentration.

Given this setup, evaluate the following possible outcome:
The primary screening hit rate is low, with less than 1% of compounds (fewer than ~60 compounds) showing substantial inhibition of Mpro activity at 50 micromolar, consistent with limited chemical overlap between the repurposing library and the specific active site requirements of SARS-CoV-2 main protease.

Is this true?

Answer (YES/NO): YES